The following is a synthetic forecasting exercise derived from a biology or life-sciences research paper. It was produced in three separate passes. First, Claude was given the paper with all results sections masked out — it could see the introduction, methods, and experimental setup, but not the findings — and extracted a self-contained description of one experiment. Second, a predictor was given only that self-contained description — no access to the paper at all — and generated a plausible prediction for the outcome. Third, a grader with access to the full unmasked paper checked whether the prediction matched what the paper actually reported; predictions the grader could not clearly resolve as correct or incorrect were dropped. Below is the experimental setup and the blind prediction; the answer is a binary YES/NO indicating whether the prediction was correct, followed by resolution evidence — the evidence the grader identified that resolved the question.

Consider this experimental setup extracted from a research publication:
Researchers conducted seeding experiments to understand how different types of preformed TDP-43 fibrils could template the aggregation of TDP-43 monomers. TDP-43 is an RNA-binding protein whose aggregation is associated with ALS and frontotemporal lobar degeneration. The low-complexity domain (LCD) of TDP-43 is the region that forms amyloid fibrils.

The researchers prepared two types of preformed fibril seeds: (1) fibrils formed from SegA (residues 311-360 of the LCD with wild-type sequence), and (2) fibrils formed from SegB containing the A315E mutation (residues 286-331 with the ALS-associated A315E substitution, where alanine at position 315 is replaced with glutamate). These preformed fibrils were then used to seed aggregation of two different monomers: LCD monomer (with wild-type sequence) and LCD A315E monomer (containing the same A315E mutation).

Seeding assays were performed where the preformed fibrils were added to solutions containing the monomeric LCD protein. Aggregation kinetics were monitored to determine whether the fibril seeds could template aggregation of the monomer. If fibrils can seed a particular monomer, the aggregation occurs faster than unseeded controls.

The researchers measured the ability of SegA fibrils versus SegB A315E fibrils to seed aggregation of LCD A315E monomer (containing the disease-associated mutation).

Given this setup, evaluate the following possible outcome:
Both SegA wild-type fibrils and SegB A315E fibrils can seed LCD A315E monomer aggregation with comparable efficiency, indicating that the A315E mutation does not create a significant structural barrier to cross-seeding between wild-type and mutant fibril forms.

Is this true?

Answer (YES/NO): NO